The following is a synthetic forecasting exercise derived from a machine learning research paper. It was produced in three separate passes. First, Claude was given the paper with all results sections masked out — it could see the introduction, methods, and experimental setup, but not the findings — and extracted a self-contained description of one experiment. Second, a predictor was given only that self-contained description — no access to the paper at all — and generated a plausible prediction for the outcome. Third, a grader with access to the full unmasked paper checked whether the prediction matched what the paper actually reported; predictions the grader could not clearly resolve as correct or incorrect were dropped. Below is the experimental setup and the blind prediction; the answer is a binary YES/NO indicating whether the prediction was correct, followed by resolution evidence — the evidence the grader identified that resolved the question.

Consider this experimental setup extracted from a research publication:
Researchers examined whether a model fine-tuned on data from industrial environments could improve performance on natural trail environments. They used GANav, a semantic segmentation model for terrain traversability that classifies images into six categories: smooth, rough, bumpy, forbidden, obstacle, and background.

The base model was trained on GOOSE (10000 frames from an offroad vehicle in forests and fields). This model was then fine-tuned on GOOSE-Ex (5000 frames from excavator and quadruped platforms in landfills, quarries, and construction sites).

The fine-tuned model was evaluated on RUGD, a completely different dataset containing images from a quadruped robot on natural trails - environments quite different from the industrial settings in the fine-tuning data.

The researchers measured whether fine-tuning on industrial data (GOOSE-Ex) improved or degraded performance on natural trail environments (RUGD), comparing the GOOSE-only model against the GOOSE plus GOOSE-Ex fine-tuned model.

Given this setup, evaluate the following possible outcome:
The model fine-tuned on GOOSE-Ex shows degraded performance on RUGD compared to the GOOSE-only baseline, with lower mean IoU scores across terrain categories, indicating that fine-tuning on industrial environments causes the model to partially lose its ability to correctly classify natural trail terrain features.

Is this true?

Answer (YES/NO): NO